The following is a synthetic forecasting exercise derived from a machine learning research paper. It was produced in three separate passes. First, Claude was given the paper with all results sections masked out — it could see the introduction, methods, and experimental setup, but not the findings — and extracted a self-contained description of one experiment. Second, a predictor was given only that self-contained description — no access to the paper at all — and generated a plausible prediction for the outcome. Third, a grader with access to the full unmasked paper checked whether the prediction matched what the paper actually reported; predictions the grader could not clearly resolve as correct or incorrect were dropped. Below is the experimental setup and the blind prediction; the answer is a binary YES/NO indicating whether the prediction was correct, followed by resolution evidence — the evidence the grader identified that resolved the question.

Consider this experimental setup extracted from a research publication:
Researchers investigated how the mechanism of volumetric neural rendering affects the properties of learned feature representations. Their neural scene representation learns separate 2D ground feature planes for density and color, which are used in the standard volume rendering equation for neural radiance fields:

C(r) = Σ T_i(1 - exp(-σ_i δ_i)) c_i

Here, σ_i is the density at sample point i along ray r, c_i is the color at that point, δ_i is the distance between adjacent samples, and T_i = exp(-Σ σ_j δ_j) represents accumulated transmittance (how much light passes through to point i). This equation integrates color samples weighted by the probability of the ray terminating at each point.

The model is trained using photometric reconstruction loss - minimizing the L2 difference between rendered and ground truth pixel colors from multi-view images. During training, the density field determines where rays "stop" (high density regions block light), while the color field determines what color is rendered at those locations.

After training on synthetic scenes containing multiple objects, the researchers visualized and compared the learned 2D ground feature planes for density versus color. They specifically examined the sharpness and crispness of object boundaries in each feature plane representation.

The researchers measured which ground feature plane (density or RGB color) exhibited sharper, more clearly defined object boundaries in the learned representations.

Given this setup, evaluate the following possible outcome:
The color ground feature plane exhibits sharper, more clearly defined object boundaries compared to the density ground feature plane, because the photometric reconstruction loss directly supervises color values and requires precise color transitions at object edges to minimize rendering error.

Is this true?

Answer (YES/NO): NO